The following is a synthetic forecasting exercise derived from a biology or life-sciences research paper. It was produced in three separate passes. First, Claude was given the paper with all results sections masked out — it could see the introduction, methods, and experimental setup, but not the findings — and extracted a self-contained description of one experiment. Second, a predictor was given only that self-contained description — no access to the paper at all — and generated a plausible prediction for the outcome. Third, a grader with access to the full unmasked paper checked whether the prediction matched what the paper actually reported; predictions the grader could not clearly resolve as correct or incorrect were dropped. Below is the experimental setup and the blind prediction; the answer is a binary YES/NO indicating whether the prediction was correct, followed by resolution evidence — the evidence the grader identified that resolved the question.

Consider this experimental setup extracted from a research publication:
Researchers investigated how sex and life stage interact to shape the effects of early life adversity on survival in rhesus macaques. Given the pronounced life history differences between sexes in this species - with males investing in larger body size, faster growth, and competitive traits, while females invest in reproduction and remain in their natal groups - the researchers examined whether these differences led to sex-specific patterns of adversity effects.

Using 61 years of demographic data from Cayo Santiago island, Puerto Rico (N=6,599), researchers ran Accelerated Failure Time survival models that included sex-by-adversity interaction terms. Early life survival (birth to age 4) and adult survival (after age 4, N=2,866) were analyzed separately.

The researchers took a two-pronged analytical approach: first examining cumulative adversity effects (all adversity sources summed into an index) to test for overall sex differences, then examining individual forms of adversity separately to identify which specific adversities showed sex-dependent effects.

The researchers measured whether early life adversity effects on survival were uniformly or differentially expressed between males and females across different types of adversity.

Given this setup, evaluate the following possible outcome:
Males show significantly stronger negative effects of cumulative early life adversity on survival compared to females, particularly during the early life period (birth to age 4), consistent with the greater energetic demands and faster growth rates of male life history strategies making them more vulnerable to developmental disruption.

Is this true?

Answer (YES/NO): NO